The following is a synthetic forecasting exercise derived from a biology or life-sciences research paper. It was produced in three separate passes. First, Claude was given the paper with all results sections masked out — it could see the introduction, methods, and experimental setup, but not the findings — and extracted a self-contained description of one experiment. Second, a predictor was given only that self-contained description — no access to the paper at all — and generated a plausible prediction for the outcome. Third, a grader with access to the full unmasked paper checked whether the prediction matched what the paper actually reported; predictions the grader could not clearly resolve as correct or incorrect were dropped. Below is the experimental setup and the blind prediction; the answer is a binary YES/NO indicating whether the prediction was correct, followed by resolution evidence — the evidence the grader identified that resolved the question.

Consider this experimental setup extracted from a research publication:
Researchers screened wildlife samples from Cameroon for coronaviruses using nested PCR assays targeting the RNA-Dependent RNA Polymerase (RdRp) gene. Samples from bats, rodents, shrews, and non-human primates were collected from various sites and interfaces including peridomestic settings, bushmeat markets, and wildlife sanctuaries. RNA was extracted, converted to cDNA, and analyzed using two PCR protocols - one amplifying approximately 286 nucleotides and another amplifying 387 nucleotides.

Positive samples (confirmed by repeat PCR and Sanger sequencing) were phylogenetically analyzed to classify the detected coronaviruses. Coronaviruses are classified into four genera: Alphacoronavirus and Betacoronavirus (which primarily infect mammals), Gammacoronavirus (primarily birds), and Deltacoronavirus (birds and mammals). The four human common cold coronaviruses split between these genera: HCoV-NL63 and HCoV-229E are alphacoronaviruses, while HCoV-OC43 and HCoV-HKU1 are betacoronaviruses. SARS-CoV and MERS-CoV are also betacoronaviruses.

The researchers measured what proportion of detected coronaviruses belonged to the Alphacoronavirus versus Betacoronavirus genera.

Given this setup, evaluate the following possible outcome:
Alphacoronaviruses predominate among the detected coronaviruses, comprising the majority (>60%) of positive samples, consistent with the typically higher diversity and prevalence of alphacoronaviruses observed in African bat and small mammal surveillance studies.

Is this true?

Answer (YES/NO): NO